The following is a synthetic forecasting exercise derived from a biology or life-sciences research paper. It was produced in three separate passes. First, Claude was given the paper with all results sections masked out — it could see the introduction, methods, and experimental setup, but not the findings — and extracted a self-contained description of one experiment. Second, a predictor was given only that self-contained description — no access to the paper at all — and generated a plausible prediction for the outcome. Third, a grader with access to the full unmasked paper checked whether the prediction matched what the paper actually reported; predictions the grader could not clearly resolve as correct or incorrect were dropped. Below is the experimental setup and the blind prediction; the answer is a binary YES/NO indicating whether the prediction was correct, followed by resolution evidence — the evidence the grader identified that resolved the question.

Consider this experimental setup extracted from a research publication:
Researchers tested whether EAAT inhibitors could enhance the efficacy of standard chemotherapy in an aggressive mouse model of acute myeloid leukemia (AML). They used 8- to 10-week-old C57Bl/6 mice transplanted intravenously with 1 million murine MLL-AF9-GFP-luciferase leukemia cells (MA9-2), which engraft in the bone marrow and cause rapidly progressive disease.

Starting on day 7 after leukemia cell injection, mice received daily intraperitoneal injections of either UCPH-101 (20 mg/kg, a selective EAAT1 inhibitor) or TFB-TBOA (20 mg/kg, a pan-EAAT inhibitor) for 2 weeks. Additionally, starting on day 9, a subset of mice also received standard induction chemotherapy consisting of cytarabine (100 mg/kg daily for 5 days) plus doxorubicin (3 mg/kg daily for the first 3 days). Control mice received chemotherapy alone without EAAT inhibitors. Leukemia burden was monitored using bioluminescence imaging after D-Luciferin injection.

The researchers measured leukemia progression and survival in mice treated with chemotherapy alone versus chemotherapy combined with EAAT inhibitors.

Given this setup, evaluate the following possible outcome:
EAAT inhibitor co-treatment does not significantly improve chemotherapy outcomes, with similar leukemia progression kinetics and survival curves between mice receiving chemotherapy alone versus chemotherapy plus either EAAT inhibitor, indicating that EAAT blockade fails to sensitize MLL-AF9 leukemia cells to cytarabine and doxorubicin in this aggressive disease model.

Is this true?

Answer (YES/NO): YES